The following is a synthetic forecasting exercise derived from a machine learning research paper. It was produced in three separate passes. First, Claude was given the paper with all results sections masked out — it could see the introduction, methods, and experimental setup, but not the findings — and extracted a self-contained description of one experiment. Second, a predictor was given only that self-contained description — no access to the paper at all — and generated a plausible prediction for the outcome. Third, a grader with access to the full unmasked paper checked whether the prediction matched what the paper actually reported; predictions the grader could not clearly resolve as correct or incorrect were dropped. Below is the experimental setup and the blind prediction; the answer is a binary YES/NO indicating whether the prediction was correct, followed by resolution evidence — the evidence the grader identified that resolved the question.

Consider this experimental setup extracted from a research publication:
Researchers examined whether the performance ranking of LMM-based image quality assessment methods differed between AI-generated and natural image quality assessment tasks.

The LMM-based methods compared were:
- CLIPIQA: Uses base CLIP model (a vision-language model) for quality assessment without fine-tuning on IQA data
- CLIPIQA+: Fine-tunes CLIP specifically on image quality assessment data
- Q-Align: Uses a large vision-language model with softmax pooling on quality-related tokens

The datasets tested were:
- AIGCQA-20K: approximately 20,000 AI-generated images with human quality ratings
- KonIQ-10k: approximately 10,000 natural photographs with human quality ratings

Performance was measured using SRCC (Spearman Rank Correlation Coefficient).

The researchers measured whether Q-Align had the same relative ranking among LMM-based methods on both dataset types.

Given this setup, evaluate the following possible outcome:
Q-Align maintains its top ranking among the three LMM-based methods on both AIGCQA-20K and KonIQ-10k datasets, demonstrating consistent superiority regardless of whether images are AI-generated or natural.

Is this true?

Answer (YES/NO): YES